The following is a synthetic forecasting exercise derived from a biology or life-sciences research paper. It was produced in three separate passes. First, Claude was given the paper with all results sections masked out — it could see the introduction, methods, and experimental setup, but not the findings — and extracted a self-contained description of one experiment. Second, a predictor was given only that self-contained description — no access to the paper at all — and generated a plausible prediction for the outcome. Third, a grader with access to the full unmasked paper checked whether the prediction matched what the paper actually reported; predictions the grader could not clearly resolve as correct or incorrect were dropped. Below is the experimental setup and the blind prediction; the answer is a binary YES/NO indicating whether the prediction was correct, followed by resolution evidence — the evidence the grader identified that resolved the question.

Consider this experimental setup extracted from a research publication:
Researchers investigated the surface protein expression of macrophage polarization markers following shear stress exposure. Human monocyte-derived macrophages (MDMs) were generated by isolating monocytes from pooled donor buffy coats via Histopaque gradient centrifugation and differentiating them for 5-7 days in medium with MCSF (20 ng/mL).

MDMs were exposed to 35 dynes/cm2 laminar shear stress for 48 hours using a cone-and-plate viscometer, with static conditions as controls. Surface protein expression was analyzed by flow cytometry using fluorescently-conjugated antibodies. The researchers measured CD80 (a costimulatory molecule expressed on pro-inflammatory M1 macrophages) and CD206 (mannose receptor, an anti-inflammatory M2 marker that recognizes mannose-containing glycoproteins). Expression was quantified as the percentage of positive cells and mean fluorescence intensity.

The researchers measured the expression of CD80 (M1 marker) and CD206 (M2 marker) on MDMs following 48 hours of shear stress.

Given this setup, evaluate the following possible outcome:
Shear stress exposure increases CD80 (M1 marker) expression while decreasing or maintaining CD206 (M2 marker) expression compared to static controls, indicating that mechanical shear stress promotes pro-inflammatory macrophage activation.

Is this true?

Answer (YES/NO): NO